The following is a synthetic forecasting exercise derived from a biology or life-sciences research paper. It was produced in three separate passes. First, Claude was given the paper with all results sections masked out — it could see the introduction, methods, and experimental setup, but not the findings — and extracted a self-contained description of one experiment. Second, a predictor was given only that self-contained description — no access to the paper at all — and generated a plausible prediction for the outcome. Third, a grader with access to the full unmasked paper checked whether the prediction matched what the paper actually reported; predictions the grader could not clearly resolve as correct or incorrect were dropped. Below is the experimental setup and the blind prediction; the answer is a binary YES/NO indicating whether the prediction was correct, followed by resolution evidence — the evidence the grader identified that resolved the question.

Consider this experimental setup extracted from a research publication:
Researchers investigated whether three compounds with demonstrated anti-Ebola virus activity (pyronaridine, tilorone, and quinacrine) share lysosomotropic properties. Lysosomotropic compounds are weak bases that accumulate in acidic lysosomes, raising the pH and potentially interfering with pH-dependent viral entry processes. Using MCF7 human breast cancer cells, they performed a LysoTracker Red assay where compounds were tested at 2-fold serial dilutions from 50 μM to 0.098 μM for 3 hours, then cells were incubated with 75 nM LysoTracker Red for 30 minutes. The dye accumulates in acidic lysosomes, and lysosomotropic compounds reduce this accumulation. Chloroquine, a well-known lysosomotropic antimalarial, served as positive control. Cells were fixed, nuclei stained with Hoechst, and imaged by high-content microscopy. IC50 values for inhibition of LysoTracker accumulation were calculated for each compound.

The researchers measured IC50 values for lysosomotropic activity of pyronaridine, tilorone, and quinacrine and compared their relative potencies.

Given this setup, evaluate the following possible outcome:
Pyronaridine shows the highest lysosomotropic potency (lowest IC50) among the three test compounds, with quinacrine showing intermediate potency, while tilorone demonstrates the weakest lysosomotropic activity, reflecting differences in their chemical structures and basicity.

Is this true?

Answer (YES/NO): NO